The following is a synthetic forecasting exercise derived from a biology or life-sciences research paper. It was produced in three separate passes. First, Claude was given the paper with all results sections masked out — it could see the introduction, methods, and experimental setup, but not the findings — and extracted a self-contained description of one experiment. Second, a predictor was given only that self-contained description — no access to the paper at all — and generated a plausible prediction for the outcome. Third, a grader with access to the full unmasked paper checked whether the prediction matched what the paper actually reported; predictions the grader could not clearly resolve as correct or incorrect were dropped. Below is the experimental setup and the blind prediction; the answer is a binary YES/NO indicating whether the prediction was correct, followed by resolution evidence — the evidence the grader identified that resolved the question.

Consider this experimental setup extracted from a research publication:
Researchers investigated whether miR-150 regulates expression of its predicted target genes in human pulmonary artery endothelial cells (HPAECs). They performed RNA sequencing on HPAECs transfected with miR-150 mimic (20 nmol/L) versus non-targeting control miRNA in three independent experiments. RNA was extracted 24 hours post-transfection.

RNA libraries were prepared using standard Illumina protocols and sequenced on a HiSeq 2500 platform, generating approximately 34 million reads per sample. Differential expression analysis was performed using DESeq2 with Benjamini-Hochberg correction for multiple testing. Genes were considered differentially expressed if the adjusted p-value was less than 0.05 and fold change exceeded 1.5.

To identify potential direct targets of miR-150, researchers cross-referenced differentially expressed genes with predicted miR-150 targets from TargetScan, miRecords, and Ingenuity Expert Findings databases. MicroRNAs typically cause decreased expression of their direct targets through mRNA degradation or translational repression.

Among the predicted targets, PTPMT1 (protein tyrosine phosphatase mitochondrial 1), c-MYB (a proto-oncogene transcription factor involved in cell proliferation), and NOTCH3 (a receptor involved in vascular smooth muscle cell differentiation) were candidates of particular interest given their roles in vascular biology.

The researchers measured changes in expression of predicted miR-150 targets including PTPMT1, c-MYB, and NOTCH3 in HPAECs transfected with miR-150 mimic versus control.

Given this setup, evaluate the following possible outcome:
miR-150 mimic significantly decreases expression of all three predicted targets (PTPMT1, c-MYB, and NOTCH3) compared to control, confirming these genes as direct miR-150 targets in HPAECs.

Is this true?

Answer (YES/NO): NO